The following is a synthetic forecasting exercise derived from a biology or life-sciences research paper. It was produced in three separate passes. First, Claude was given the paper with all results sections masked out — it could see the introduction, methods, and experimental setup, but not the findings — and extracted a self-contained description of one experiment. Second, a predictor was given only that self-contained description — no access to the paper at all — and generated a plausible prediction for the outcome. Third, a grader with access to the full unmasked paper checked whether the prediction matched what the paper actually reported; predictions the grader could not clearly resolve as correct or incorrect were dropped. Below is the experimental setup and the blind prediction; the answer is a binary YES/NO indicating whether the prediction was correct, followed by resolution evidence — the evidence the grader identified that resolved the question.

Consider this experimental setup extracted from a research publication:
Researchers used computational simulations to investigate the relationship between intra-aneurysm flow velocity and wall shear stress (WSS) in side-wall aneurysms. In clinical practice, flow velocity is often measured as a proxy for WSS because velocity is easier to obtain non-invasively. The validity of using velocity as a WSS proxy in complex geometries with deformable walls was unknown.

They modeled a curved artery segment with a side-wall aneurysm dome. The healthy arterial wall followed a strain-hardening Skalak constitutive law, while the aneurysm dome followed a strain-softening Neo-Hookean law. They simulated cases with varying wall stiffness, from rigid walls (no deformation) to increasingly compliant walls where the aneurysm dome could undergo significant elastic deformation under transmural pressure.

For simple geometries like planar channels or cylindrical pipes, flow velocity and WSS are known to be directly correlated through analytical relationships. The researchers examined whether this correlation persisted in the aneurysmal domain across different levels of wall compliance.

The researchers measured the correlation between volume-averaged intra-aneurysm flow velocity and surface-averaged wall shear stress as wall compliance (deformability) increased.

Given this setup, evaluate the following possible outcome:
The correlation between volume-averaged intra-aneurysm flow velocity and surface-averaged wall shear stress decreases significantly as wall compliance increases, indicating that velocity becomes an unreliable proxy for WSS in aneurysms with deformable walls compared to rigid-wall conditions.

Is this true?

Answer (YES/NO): YES